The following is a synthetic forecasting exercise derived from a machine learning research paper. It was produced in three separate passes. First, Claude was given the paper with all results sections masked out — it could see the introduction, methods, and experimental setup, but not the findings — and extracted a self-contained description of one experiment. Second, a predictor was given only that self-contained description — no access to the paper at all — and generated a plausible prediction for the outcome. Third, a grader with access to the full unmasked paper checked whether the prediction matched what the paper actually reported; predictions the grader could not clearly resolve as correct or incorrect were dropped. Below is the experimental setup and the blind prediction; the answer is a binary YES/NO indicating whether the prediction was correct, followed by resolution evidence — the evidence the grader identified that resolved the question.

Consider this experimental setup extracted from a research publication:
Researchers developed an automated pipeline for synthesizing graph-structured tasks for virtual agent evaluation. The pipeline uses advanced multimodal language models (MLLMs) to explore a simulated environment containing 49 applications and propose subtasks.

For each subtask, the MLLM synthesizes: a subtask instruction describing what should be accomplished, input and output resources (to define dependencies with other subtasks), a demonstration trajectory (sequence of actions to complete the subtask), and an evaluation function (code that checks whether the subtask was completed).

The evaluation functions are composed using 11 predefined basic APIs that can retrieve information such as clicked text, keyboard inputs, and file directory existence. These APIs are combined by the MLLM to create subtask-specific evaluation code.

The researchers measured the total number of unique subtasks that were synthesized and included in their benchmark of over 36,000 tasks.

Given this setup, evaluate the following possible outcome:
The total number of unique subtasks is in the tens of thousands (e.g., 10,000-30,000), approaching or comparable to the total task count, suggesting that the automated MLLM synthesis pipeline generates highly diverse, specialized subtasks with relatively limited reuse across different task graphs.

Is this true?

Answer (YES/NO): NO